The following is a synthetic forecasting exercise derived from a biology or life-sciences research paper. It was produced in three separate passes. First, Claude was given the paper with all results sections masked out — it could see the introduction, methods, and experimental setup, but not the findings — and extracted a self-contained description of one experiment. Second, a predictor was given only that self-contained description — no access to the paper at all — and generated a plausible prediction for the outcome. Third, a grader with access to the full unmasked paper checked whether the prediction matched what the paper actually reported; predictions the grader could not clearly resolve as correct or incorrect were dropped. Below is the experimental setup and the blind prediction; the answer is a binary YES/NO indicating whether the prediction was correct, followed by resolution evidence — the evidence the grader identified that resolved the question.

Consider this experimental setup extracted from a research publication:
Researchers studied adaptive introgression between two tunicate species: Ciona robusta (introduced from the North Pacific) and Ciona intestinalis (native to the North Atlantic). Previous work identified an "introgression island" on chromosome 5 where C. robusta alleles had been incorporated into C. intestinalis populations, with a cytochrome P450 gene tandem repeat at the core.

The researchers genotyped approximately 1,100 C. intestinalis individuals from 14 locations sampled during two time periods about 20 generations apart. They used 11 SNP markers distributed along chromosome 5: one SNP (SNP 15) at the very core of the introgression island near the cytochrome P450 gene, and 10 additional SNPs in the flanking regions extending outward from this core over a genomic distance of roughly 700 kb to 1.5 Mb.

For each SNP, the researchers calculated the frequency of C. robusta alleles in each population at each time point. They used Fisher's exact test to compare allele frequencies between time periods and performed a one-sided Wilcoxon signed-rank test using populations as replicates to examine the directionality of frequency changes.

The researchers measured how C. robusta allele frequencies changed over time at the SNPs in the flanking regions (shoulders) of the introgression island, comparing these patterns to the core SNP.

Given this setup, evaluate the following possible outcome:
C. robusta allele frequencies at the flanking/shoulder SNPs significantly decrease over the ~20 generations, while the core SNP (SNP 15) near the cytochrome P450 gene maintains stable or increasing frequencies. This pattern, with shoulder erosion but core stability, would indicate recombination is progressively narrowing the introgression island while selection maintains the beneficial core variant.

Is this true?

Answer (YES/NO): YES